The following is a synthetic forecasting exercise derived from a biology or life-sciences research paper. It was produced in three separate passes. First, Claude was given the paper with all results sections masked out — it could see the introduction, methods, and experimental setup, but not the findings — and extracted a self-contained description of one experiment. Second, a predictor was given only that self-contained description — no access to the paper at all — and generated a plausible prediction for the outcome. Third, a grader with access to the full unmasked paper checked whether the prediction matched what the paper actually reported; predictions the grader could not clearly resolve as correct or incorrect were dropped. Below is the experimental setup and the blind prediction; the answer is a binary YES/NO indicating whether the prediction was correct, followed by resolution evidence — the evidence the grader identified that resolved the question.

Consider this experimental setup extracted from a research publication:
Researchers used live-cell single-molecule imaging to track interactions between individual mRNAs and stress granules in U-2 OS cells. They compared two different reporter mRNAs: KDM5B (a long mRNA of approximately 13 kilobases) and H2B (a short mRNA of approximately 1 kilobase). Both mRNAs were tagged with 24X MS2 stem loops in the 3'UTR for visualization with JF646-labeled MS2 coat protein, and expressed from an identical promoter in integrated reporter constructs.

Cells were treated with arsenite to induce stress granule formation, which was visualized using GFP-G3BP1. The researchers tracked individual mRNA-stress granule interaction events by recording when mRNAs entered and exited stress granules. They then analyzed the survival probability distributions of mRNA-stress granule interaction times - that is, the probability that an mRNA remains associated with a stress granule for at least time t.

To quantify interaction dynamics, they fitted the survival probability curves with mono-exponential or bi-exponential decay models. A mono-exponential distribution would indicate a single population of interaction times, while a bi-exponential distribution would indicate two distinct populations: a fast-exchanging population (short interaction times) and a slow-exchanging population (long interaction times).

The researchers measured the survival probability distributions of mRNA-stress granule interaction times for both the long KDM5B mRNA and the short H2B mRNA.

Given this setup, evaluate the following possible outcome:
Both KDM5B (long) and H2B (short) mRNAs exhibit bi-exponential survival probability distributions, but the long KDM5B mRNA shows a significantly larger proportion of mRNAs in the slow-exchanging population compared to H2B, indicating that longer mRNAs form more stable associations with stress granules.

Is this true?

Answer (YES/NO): YES